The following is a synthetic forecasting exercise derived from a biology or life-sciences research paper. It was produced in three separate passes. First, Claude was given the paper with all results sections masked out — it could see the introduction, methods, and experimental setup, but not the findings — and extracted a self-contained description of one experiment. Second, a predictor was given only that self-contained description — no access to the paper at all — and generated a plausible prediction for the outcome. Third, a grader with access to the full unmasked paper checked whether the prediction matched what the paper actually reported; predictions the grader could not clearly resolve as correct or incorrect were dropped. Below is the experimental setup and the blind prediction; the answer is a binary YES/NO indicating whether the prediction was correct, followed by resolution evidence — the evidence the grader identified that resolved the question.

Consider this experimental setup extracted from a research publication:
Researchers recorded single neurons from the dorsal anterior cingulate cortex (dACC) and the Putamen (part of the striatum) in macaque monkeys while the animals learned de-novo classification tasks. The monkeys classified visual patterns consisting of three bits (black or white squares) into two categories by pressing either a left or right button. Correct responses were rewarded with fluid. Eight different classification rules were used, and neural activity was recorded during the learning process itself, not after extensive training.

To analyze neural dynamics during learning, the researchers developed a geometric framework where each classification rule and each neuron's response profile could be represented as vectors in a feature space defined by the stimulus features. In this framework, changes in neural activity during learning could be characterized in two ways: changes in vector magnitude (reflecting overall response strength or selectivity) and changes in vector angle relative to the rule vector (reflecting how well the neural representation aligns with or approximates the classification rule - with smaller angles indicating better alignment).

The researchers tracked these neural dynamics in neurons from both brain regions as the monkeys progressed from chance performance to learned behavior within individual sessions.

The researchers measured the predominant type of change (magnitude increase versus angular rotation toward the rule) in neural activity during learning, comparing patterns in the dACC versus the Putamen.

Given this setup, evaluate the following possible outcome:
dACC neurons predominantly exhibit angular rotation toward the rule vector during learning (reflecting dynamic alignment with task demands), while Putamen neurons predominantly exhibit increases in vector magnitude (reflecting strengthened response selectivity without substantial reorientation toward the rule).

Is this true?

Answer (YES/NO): NO